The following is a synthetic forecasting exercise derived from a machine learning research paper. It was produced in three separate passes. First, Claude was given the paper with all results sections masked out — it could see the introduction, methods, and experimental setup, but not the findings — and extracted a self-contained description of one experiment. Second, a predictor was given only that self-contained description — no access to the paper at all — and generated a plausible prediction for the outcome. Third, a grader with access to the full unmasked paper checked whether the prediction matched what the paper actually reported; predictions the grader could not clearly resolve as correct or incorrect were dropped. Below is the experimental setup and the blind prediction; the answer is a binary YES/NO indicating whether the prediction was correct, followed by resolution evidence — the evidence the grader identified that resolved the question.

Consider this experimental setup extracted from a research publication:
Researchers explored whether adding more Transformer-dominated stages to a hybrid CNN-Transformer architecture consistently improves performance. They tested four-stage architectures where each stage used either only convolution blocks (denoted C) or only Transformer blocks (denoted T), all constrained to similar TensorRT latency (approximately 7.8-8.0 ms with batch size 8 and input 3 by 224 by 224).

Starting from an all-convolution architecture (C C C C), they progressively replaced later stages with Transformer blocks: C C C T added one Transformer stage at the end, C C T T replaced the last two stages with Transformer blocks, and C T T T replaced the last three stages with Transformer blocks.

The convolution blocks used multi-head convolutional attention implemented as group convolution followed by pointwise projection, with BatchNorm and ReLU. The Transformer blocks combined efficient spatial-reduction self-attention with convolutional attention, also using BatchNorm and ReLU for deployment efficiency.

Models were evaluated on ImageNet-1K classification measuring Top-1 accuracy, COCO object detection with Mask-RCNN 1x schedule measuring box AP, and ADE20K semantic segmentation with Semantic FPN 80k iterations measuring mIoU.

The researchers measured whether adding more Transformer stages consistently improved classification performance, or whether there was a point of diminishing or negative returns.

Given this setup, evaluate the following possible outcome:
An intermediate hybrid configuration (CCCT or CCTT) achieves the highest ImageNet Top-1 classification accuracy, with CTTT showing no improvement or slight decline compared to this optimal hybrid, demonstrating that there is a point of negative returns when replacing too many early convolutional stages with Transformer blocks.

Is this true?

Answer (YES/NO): YES